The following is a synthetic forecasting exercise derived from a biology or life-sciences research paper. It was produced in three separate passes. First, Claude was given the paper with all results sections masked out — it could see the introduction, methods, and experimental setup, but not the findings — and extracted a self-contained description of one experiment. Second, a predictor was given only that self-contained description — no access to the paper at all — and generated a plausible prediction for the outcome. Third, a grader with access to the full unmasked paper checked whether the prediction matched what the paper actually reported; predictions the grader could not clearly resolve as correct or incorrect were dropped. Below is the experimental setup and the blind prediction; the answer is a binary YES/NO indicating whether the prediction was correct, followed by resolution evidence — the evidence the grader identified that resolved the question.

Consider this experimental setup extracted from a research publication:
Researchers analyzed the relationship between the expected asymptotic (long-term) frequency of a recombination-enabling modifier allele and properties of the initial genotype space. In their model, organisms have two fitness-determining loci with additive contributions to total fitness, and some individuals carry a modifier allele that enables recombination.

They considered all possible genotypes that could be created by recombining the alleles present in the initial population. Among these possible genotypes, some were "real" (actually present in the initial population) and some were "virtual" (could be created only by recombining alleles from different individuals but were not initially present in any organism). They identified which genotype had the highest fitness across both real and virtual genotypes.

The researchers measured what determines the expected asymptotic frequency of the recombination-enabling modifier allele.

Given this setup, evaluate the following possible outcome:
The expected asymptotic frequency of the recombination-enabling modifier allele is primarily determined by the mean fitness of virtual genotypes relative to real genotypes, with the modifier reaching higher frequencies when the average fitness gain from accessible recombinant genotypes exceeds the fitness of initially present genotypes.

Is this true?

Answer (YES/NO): NO